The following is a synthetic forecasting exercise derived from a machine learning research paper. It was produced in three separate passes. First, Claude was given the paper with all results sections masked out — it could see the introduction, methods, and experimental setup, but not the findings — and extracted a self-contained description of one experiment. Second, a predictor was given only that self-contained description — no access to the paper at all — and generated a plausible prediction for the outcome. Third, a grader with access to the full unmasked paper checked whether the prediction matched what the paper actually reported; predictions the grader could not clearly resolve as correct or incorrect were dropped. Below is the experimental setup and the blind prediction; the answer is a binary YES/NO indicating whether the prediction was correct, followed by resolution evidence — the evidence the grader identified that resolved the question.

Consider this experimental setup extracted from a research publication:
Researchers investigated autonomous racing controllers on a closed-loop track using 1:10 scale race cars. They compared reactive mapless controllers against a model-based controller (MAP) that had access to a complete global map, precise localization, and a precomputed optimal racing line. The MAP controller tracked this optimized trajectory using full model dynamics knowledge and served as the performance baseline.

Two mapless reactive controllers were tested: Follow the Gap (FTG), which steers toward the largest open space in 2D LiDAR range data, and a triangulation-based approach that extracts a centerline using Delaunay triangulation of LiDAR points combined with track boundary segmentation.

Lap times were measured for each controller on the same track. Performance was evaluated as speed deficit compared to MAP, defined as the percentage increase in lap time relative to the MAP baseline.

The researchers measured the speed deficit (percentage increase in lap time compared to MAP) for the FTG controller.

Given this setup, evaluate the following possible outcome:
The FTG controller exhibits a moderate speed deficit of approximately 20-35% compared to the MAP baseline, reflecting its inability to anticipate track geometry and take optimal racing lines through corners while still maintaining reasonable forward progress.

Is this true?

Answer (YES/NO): NO